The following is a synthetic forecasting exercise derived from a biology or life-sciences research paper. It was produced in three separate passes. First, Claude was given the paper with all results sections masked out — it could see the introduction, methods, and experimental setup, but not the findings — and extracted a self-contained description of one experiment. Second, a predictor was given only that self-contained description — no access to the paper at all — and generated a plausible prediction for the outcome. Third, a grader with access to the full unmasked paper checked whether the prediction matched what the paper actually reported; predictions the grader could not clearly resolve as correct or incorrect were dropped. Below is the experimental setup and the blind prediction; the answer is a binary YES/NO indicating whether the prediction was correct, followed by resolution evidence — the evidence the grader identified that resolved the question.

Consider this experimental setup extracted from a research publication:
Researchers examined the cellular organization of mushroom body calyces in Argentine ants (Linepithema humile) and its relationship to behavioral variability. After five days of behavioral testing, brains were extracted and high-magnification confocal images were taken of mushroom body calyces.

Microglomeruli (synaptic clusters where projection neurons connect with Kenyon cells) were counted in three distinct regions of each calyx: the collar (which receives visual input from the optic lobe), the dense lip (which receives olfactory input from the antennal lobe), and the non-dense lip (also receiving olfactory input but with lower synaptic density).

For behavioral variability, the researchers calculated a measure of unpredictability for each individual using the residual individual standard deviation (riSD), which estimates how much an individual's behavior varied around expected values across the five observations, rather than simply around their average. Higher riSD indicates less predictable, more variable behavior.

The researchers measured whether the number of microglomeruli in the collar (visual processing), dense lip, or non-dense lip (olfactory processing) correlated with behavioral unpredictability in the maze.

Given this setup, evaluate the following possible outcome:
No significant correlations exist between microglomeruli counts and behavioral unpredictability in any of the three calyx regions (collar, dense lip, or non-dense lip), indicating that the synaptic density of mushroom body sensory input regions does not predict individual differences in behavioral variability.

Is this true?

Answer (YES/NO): NO